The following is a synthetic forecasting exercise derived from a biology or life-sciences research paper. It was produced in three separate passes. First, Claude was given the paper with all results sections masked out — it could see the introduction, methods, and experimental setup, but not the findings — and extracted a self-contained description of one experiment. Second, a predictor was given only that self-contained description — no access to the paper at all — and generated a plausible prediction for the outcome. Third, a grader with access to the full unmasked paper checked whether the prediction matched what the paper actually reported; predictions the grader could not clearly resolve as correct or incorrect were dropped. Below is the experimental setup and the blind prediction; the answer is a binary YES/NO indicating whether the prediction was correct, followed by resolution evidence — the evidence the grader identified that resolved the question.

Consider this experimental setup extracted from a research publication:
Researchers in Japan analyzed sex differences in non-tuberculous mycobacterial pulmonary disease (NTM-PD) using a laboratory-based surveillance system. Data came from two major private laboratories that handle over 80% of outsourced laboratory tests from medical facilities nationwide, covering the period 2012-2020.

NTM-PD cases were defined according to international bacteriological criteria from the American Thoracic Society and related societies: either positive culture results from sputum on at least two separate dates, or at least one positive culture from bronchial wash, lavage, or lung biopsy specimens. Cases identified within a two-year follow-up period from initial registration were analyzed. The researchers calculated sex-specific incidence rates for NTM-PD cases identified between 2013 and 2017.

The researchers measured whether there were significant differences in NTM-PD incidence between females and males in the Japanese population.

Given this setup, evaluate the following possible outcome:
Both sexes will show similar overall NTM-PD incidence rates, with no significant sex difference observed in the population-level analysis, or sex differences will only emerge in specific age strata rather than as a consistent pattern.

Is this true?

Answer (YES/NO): NO